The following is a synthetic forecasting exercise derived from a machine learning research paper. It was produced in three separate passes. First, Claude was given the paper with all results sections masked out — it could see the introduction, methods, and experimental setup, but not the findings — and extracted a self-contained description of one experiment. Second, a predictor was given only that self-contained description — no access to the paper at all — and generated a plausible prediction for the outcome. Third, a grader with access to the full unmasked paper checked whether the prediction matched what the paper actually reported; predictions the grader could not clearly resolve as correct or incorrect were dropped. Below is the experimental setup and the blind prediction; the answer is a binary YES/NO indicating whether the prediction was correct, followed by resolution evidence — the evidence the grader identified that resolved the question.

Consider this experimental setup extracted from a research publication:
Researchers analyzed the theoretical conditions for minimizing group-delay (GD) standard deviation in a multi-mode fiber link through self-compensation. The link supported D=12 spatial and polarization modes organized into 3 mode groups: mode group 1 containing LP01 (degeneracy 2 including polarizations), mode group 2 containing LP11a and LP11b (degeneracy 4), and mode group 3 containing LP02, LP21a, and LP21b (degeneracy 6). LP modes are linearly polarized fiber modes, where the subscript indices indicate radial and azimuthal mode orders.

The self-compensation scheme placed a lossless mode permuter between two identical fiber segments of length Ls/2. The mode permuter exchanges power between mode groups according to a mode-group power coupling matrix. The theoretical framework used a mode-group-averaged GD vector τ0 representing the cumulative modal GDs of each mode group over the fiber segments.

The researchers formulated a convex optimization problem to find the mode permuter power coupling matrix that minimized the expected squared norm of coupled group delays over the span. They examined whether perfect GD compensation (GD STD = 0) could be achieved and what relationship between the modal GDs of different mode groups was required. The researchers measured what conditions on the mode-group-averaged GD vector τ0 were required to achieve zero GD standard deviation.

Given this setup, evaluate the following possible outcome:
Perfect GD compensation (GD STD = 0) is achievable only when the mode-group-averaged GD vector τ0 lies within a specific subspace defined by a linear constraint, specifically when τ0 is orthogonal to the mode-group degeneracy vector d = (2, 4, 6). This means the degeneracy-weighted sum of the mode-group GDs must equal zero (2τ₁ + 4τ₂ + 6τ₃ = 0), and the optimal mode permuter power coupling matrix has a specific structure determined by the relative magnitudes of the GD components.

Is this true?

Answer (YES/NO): NO